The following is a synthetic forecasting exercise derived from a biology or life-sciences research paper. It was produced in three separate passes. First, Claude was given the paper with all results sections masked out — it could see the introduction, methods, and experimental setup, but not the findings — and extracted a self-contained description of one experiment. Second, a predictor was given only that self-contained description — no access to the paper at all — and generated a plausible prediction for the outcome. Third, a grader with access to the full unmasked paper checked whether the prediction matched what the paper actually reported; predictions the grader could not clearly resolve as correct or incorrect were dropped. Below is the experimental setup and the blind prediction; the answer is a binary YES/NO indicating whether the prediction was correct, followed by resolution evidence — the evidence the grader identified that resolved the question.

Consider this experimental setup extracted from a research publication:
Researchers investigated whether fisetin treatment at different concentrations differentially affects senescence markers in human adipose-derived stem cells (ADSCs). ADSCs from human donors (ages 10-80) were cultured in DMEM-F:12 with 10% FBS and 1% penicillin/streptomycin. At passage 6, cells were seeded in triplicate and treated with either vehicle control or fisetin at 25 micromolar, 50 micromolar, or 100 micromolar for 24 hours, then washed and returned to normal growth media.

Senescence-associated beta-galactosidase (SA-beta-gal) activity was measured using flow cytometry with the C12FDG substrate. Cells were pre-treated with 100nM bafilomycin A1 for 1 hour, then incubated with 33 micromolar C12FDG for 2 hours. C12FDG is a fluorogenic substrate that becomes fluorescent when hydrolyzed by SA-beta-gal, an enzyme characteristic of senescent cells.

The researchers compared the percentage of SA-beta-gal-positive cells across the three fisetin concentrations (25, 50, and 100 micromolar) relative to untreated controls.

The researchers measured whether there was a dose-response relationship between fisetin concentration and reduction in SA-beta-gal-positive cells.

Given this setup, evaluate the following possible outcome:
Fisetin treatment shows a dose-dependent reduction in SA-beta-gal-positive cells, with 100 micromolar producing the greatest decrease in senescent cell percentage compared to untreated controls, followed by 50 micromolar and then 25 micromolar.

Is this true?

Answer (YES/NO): NO